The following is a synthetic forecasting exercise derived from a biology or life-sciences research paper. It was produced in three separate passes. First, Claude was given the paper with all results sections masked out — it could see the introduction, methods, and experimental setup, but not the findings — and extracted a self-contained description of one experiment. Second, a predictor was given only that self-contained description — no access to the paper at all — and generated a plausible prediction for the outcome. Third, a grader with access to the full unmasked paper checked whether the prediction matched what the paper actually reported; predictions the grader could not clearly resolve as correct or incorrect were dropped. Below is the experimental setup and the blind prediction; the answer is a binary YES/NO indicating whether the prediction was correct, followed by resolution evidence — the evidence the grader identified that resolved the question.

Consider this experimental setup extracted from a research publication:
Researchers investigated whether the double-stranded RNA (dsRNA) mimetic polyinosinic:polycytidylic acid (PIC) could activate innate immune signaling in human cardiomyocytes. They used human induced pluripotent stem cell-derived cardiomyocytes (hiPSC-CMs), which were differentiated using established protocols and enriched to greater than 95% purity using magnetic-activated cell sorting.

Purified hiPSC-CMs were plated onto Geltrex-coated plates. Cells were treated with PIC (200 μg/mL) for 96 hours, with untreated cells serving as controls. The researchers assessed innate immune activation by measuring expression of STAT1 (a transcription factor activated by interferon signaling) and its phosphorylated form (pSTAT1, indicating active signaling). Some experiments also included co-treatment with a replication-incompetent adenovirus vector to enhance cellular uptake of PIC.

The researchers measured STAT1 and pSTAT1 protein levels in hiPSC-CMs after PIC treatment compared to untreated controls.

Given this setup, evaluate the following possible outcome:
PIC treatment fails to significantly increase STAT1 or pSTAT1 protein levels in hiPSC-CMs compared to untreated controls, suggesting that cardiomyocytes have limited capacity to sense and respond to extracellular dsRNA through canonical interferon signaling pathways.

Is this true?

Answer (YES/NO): NO